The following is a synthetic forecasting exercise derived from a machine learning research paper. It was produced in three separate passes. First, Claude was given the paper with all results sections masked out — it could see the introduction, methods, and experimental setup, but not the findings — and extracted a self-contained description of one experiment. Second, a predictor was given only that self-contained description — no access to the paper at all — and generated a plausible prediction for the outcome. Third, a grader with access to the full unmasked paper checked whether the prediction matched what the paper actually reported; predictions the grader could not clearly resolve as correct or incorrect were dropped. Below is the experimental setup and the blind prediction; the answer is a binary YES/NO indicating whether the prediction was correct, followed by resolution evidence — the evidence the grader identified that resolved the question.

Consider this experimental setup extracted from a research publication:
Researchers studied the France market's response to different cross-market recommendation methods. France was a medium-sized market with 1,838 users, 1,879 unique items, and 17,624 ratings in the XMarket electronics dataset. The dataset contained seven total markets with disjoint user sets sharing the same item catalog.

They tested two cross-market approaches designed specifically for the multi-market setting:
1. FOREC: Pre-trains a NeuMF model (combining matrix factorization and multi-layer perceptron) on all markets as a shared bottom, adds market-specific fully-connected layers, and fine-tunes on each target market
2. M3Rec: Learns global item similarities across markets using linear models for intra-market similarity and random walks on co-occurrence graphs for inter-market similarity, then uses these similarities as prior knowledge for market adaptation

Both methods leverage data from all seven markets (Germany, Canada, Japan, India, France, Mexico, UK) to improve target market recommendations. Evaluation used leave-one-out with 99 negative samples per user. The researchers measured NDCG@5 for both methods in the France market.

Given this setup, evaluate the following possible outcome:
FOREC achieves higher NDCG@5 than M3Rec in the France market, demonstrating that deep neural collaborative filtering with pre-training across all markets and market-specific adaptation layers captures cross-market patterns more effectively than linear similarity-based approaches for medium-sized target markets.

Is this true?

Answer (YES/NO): NO